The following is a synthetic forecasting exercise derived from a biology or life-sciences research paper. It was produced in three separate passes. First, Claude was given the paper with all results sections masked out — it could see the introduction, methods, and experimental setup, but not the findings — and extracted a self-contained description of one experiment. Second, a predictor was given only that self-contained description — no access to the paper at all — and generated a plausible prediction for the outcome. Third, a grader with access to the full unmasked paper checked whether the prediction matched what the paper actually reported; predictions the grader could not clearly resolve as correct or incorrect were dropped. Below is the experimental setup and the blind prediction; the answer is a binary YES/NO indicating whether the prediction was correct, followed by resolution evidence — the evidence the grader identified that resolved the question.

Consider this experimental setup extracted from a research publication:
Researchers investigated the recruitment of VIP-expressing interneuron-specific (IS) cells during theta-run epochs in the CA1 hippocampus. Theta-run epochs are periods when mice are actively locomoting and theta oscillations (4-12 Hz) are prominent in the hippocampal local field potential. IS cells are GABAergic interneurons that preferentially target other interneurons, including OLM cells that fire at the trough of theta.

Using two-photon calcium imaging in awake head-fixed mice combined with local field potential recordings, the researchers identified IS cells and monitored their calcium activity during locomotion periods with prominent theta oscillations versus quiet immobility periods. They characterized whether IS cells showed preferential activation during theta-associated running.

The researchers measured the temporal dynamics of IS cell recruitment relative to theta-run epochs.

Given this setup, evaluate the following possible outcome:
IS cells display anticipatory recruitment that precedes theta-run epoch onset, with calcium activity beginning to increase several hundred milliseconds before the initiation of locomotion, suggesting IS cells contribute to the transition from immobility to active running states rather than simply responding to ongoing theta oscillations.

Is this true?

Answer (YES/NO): NO